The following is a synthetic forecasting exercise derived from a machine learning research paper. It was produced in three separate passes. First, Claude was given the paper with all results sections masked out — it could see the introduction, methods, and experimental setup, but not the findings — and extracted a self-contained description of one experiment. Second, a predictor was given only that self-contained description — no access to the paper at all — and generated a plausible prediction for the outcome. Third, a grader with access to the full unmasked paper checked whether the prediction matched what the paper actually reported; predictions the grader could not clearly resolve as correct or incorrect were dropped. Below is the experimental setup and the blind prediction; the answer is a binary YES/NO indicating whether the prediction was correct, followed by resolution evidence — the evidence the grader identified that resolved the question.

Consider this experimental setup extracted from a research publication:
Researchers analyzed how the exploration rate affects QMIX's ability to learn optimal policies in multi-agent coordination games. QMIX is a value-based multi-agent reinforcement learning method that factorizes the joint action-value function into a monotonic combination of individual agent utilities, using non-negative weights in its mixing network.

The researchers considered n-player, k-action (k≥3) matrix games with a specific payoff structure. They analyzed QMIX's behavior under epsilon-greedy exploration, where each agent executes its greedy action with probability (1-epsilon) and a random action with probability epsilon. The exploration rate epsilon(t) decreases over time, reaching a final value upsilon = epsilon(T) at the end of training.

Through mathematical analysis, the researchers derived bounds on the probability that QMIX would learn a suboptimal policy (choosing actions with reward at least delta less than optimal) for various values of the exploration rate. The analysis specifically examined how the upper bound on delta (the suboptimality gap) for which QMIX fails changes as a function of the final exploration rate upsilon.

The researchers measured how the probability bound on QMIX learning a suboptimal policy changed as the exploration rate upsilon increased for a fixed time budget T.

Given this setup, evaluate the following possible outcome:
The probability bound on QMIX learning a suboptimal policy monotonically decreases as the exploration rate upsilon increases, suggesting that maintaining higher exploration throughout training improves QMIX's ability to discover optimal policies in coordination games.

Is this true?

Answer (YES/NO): NO